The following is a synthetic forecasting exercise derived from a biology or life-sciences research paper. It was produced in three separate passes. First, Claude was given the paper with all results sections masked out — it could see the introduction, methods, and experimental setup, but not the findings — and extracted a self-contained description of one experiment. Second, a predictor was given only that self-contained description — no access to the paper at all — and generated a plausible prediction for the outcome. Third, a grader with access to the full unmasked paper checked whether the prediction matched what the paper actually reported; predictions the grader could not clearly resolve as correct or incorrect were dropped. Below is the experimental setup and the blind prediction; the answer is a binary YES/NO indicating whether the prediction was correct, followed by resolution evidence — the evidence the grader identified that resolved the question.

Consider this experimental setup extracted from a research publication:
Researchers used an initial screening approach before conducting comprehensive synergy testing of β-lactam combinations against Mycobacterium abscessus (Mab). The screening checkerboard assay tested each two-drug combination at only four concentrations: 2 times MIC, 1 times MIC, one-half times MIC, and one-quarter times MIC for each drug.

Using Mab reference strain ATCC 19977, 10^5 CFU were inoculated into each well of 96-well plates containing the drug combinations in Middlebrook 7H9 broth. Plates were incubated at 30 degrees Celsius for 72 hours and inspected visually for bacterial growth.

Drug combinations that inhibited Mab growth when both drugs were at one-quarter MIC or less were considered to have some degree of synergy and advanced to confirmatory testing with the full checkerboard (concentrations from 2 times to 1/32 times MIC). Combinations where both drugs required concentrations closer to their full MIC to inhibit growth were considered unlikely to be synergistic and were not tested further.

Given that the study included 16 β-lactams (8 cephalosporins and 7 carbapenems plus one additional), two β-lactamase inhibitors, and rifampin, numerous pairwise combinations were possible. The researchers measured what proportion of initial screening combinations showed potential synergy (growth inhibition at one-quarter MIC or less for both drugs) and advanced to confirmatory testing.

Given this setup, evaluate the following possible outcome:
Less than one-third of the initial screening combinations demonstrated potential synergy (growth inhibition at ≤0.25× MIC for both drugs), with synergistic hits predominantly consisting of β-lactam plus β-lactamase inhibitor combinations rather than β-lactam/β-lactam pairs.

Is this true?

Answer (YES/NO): NO